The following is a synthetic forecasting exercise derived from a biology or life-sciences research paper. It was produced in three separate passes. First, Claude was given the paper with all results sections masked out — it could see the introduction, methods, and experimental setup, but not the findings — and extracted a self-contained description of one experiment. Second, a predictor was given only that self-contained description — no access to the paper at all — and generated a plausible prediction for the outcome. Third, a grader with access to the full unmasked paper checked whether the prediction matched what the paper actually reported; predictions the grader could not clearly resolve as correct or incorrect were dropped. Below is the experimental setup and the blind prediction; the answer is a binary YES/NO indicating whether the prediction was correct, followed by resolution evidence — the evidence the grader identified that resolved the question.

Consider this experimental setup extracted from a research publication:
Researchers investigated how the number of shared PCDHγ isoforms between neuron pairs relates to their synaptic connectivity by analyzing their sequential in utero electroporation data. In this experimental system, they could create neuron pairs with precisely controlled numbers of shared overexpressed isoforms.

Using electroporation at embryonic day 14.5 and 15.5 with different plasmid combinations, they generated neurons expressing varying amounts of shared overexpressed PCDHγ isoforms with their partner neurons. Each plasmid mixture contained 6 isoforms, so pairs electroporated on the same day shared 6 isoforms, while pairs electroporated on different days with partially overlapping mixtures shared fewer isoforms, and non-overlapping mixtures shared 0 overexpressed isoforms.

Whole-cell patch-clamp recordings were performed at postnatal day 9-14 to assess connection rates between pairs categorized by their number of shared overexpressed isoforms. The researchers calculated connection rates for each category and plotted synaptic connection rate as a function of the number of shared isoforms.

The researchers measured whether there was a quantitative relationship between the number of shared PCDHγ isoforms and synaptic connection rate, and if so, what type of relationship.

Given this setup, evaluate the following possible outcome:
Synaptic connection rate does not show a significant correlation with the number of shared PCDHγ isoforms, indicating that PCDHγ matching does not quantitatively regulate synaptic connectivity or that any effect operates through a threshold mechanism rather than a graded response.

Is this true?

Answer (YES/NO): NO